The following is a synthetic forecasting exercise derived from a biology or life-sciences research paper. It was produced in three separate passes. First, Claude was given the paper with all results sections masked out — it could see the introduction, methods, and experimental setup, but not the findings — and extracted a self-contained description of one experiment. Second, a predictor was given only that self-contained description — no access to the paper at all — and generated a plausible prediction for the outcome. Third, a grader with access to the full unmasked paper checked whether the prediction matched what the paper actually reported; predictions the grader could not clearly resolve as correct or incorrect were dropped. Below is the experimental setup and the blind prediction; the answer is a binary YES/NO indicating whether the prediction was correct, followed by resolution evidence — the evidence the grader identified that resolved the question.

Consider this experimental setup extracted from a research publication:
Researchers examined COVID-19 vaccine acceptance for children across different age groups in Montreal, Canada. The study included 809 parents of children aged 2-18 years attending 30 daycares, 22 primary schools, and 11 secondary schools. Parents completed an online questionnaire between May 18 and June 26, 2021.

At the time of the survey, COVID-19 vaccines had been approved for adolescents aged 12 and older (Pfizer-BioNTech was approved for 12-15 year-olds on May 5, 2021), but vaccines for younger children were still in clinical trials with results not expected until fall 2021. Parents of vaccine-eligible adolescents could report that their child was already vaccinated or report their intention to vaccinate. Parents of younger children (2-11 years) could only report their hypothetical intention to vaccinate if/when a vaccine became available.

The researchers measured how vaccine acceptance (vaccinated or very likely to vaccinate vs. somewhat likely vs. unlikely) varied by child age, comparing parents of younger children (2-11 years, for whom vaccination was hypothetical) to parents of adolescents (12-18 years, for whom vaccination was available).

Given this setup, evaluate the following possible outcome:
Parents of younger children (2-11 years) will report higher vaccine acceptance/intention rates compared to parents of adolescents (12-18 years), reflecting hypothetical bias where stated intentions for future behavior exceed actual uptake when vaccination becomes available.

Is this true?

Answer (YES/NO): NO